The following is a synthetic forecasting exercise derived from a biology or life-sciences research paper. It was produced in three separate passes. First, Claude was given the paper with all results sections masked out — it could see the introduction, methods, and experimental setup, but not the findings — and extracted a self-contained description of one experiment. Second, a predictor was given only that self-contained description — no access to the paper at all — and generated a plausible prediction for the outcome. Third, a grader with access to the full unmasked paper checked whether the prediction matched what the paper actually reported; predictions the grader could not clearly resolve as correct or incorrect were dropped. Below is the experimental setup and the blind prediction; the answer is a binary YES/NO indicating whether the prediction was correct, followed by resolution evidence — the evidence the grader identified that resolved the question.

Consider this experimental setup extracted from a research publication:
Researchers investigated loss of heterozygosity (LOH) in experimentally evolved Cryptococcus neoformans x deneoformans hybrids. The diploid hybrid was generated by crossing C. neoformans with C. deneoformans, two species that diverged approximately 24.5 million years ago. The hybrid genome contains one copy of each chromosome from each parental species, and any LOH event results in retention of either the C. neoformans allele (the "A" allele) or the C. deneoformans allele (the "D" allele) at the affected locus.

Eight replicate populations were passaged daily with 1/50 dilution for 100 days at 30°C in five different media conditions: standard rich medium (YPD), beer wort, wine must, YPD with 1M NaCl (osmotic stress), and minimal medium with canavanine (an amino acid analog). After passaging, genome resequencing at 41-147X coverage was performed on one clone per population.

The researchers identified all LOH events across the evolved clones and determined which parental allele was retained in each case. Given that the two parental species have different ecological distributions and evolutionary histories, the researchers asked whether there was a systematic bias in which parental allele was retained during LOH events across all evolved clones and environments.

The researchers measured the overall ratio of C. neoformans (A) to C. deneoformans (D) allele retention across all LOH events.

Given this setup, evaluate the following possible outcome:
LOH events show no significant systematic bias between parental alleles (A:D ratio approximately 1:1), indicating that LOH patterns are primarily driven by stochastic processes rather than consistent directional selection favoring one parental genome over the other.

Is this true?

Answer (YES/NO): NO